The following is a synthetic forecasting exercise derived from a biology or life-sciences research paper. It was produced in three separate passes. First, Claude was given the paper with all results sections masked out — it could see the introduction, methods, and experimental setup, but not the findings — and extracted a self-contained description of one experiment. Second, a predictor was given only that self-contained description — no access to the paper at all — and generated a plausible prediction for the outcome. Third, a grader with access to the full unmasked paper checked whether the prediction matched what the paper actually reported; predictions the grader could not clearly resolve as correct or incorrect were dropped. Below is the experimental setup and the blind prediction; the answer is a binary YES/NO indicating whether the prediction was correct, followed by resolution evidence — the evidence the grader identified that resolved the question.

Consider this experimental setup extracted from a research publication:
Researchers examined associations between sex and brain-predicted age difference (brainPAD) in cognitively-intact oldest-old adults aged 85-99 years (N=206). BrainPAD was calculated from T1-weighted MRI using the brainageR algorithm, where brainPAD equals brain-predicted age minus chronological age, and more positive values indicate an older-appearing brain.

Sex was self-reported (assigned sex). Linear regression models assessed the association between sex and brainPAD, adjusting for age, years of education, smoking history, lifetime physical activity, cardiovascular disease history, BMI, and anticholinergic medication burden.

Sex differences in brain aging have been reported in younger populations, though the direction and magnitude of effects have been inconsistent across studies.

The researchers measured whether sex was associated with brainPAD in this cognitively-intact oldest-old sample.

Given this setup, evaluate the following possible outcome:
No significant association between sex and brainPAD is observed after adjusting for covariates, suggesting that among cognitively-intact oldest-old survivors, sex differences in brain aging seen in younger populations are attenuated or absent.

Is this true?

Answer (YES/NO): NO